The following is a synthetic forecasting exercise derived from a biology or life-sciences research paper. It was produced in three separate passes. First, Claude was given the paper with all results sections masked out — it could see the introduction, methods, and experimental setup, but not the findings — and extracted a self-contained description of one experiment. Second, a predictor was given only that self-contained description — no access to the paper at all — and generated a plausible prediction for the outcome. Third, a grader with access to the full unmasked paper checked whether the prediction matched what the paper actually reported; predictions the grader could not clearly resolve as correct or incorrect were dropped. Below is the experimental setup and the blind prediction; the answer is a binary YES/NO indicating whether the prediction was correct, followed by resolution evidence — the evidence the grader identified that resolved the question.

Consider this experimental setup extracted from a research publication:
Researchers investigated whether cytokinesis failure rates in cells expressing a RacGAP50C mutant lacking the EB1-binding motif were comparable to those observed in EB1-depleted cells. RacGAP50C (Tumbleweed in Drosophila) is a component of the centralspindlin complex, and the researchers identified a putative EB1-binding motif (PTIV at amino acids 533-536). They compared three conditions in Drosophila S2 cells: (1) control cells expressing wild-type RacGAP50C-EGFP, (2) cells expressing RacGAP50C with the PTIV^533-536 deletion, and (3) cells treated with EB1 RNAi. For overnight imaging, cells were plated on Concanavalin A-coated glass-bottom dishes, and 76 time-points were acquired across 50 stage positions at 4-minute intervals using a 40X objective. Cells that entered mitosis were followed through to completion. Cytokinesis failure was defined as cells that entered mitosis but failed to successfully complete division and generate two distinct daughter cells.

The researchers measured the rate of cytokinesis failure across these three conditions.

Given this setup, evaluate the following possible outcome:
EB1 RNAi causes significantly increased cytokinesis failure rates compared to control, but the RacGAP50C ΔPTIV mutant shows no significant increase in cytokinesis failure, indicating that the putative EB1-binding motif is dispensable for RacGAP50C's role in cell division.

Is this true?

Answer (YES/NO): NO